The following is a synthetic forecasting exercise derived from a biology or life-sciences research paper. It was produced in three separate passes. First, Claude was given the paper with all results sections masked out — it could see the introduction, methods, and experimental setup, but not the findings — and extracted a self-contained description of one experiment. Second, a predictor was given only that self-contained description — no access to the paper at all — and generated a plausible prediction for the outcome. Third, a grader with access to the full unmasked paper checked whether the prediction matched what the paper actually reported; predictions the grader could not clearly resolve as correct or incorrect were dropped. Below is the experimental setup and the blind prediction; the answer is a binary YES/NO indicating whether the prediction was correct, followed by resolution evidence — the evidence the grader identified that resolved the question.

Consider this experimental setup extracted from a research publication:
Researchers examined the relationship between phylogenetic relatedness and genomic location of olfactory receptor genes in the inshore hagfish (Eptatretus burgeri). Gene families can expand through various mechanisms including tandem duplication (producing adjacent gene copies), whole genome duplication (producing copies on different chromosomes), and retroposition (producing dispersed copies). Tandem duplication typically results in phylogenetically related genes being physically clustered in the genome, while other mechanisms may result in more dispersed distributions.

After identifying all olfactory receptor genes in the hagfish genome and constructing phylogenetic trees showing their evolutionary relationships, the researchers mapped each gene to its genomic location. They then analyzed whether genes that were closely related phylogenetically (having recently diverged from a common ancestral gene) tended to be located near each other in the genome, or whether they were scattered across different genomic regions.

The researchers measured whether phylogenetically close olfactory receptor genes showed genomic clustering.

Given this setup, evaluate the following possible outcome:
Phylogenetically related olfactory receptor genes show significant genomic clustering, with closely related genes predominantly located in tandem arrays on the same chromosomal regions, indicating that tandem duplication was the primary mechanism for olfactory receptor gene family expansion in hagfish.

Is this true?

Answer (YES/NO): YES